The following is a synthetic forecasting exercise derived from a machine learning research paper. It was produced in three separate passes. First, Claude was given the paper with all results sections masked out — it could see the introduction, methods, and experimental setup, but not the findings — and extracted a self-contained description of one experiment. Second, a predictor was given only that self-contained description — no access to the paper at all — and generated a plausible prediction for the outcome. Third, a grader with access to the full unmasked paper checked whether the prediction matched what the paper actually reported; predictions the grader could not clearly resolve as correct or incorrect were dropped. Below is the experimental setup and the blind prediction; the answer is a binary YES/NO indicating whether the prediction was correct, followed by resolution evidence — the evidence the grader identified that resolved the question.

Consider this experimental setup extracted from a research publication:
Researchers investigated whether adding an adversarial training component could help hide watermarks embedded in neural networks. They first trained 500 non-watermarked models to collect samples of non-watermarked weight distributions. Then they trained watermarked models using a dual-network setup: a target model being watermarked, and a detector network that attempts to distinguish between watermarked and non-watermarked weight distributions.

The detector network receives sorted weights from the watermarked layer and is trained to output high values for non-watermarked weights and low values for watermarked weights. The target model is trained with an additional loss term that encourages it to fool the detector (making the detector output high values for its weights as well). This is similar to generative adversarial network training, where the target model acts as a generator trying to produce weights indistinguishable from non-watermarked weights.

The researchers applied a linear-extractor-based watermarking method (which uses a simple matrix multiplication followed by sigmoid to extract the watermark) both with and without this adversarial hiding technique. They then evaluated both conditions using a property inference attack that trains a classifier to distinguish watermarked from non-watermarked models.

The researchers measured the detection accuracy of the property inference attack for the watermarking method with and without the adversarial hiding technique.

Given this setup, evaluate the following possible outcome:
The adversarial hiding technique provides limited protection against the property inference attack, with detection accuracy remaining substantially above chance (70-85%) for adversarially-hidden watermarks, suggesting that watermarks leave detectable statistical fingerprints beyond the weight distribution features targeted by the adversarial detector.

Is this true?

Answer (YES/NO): NO